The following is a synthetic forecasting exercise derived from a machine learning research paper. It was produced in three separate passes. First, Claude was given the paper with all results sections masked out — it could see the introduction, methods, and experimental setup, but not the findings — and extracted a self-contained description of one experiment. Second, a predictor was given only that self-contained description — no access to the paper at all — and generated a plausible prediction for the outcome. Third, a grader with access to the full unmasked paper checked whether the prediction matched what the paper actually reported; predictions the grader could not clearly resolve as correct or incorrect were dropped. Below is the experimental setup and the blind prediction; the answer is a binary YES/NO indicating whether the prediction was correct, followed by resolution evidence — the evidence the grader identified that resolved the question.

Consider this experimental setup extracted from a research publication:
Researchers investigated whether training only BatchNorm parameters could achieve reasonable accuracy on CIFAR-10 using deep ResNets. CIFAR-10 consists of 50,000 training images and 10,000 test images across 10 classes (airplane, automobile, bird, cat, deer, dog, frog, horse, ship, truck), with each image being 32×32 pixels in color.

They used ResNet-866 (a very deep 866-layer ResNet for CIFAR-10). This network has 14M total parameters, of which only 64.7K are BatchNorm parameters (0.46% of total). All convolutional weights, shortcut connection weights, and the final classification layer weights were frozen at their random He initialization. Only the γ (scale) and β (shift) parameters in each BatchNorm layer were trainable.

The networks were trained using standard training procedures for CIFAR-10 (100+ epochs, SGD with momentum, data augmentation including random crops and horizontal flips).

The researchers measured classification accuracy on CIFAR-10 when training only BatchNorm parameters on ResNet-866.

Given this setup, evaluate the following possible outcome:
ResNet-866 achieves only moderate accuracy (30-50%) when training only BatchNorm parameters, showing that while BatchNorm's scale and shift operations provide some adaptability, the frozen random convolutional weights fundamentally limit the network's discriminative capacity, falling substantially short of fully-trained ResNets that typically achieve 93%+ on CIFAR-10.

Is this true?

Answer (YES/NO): NO